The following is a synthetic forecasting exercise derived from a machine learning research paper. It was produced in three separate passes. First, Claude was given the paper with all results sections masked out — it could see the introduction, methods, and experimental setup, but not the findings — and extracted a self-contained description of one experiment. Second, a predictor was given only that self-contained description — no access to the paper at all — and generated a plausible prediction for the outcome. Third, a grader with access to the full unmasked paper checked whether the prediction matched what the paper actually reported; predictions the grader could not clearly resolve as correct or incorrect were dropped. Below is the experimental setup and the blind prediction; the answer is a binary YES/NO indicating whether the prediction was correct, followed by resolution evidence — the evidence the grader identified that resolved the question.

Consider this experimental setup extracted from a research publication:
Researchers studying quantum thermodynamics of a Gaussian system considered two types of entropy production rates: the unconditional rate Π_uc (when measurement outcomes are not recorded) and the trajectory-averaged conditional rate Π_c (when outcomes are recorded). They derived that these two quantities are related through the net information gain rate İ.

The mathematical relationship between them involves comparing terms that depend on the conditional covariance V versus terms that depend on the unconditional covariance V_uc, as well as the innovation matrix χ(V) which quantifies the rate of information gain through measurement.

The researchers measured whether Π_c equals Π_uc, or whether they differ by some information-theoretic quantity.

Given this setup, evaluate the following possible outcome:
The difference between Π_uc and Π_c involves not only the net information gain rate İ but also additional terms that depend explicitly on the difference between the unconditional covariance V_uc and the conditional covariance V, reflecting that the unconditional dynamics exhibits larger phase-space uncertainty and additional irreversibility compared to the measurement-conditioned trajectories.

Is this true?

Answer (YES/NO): NO